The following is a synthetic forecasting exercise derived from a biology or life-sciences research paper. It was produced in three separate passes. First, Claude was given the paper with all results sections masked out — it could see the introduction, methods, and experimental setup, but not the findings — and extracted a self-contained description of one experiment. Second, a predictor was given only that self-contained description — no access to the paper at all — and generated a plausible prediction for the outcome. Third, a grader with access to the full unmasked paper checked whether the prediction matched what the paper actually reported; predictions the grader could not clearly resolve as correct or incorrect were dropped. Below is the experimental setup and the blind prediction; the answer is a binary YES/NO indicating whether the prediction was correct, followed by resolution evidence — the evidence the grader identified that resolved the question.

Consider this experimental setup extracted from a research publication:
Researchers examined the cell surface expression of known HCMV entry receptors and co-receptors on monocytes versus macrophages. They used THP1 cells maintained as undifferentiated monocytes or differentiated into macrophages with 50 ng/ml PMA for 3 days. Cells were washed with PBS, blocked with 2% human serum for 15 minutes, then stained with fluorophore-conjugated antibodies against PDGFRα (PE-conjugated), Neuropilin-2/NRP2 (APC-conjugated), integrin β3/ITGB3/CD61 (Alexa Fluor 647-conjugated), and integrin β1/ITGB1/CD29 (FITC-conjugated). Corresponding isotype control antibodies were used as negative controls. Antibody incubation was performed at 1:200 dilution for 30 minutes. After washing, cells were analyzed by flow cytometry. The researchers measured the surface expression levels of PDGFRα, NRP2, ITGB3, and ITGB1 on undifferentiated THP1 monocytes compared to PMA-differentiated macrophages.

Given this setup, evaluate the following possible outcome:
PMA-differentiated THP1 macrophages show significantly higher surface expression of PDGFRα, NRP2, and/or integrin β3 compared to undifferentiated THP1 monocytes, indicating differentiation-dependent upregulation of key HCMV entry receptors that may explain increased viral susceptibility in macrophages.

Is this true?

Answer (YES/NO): YES